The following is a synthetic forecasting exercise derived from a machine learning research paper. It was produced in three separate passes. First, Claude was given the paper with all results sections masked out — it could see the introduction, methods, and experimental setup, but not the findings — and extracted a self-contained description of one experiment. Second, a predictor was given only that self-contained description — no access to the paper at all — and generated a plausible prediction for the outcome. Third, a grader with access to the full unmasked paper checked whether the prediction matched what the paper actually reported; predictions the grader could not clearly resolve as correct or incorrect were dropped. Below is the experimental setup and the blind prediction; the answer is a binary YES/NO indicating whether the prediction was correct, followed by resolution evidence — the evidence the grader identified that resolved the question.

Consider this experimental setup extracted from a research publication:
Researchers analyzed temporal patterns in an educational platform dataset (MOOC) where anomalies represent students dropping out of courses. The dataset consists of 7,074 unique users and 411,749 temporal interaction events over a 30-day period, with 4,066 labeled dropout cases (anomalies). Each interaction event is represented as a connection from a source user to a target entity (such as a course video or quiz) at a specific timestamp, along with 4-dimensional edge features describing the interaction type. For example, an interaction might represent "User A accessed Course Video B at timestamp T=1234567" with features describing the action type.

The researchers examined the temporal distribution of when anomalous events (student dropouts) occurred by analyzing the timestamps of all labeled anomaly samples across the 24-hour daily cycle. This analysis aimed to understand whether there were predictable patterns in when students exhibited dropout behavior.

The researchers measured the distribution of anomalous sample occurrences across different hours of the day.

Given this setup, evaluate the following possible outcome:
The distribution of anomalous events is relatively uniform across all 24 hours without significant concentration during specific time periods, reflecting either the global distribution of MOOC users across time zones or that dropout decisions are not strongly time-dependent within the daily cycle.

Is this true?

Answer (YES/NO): NO